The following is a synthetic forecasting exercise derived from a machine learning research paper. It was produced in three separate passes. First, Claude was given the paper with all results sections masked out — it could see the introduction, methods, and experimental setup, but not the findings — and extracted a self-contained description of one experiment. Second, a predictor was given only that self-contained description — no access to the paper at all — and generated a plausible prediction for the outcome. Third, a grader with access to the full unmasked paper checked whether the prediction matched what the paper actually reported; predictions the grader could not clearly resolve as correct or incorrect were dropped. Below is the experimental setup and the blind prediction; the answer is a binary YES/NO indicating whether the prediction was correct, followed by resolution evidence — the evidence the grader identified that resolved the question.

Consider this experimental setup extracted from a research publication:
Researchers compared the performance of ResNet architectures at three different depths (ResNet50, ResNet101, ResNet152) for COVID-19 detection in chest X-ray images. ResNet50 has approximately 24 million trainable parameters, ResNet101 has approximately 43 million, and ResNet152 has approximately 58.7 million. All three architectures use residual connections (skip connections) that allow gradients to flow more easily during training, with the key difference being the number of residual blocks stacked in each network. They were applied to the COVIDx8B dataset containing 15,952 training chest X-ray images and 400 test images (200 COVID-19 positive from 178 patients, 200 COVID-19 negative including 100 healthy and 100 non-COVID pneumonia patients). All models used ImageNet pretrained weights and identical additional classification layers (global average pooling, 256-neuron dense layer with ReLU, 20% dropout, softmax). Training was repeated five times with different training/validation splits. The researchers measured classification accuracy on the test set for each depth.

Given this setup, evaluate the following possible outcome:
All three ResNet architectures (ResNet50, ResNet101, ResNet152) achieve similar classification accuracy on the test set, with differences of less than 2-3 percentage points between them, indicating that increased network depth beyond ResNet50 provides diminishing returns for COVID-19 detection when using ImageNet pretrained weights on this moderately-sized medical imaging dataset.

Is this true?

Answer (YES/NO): NO